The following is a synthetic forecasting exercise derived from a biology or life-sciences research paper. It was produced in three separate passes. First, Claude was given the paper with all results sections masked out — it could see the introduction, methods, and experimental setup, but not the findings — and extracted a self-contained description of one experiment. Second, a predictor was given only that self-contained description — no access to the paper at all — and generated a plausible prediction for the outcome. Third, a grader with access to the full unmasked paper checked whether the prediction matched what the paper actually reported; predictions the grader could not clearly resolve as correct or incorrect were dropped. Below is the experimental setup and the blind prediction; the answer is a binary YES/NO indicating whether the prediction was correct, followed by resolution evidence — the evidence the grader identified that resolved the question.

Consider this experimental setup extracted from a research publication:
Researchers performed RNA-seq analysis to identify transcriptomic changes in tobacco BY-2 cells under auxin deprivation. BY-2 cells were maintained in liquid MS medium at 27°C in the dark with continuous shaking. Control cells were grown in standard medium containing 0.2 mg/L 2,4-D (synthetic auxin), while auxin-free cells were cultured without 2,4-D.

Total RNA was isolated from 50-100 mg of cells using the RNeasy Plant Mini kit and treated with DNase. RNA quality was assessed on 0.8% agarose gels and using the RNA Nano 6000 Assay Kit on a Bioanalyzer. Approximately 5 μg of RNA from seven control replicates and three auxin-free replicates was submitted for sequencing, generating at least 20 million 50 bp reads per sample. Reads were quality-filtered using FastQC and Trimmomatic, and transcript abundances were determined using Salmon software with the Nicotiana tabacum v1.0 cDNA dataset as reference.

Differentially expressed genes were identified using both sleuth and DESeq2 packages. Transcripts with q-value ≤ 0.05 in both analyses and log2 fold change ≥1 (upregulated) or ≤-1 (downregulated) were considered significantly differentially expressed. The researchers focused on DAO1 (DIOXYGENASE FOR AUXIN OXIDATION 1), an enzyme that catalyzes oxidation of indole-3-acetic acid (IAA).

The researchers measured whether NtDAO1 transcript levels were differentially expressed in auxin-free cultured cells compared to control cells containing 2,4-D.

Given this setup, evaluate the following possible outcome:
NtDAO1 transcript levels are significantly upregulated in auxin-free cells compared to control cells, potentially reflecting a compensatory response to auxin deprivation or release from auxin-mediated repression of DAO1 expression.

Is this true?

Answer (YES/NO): NO